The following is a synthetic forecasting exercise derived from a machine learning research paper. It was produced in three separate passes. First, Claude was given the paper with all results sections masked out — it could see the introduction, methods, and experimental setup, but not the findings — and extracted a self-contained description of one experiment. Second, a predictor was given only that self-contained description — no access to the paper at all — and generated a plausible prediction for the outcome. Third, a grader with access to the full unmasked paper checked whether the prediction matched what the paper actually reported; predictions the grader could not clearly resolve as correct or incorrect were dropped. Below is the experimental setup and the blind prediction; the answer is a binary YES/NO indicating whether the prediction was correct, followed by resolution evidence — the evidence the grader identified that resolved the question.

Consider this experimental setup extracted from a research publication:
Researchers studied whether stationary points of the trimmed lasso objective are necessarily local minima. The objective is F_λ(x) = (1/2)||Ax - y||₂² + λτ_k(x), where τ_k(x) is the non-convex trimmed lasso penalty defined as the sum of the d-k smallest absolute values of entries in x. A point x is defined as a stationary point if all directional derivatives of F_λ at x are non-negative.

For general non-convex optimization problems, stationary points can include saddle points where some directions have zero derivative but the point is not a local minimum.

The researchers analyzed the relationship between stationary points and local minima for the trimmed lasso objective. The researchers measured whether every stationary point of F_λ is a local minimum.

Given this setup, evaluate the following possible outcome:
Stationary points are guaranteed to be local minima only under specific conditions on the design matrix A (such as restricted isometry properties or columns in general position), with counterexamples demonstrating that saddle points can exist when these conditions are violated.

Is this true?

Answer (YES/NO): NO